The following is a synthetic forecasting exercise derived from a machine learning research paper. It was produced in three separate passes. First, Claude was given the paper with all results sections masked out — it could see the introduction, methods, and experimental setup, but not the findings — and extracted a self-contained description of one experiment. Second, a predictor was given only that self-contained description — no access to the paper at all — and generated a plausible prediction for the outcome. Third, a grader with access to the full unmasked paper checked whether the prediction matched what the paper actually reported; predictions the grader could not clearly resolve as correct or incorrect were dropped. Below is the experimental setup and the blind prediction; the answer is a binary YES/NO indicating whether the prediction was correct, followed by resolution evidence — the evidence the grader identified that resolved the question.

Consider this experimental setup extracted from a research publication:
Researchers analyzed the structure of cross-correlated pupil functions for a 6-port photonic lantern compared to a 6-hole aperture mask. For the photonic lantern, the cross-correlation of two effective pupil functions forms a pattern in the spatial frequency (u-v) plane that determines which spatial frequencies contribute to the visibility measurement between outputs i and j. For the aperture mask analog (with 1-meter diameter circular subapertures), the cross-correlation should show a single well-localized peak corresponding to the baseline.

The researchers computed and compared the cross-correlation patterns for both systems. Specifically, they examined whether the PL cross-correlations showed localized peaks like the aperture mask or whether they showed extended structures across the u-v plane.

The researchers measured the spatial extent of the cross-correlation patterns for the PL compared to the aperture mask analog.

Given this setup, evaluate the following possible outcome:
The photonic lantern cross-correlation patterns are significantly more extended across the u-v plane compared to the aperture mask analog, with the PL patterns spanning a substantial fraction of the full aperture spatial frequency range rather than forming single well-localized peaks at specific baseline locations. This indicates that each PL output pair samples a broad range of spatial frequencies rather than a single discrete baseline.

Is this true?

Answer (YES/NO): YES